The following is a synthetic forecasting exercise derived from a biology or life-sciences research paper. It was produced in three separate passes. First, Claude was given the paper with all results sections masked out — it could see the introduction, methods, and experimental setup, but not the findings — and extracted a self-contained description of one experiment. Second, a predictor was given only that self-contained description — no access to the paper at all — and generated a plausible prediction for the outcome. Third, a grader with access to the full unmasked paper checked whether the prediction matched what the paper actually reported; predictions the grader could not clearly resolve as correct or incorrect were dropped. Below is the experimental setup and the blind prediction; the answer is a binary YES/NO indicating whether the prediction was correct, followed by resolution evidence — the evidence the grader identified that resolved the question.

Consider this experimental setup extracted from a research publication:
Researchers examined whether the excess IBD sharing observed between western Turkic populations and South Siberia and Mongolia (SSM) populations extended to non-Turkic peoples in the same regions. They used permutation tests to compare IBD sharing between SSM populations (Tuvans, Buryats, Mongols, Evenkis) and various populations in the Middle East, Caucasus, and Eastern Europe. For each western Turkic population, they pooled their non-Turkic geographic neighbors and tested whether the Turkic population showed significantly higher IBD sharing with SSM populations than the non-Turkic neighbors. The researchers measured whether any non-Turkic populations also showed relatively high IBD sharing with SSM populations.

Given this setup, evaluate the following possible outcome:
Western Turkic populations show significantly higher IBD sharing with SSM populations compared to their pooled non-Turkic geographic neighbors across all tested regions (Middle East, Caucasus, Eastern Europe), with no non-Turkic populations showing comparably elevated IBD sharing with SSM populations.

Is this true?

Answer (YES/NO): NO